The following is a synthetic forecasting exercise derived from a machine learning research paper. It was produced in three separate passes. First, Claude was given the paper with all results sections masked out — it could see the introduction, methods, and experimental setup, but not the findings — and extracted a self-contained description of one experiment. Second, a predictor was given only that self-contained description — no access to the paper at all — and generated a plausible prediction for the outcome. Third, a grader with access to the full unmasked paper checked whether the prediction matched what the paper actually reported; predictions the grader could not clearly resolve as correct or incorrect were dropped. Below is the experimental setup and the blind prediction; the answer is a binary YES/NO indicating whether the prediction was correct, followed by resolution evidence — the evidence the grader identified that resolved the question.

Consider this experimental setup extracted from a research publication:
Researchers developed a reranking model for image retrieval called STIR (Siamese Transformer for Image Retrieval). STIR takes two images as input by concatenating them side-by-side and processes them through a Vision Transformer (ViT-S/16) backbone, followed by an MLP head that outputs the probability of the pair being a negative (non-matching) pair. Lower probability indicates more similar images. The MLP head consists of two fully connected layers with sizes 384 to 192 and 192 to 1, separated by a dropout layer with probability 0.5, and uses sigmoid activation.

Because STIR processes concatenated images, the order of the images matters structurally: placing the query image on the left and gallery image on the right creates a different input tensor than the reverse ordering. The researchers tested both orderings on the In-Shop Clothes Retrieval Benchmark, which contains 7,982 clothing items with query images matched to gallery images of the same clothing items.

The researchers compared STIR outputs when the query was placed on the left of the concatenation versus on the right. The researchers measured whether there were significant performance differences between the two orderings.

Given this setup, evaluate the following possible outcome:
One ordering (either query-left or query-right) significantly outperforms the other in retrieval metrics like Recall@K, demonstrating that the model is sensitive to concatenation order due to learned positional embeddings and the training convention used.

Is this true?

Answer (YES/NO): NO